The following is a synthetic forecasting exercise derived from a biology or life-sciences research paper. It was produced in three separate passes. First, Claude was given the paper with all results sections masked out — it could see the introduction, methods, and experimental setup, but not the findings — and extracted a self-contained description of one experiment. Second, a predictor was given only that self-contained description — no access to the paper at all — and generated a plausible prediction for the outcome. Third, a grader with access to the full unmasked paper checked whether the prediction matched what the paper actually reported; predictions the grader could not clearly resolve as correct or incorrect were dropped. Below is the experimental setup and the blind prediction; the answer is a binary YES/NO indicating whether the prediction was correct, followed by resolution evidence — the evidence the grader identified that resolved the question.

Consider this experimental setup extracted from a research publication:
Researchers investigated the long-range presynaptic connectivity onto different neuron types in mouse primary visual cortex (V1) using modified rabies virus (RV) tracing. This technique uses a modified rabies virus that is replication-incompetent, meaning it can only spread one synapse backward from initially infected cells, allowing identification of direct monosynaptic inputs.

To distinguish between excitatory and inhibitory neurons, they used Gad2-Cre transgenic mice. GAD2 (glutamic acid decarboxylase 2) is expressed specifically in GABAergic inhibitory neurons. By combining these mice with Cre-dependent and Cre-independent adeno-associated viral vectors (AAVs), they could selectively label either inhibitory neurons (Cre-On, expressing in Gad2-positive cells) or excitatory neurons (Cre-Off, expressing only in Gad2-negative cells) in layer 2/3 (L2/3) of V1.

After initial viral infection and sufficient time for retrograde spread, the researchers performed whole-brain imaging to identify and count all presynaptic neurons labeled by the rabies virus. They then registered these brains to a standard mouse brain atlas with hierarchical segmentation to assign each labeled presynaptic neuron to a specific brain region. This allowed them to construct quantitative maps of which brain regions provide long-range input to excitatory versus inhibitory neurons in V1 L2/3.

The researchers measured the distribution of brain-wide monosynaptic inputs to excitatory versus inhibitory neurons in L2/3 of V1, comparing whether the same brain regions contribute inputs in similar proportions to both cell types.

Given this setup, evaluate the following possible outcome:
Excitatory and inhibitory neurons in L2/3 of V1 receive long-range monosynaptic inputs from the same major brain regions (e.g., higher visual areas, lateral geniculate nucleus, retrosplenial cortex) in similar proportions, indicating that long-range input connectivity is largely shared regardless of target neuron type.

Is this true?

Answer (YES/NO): YES